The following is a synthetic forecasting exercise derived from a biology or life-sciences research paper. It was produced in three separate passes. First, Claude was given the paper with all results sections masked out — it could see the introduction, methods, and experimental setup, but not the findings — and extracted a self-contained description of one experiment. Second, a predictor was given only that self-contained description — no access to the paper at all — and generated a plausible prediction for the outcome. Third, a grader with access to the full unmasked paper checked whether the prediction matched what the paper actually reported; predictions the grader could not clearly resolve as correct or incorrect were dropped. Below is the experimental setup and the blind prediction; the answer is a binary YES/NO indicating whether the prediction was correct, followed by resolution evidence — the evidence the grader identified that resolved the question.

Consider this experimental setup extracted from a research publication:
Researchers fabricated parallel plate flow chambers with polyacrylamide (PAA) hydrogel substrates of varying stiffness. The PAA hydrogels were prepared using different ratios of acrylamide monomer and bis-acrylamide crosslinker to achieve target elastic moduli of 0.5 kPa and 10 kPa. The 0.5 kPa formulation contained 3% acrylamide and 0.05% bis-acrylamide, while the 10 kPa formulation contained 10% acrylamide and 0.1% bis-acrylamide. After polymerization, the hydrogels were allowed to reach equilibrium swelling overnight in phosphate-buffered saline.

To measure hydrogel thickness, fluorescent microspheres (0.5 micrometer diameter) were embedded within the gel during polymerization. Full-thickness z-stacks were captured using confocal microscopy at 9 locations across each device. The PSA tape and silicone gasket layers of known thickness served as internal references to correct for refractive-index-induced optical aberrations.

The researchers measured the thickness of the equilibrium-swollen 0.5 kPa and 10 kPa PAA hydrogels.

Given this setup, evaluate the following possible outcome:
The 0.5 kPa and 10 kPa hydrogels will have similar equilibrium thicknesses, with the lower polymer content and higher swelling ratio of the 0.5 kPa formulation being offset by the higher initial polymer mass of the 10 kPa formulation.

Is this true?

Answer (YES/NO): NO